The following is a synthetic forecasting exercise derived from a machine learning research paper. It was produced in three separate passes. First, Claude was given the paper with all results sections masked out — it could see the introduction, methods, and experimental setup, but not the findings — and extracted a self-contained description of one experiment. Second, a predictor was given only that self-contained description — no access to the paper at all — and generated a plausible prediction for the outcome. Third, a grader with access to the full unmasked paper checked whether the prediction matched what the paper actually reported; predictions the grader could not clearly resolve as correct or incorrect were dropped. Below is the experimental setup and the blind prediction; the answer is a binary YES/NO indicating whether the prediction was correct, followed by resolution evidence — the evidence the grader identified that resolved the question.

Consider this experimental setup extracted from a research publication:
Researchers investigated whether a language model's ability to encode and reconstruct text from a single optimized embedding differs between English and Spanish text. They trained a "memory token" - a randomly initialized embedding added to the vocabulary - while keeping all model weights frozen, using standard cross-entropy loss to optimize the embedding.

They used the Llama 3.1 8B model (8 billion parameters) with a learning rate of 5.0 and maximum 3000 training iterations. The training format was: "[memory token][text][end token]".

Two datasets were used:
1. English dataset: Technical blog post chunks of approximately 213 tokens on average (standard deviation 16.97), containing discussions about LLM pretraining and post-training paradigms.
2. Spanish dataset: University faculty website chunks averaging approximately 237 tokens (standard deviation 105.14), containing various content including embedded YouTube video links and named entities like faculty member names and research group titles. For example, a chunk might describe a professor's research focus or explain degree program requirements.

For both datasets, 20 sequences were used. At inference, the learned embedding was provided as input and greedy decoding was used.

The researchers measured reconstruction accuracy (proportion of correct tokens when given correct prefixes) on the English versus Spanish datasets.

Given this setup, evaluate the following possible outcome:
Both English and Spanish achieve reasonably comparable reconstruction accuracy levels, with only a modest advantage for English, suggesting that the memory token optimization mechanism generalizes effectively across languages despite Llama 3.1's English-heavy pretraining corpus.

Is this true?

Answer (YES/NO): NO